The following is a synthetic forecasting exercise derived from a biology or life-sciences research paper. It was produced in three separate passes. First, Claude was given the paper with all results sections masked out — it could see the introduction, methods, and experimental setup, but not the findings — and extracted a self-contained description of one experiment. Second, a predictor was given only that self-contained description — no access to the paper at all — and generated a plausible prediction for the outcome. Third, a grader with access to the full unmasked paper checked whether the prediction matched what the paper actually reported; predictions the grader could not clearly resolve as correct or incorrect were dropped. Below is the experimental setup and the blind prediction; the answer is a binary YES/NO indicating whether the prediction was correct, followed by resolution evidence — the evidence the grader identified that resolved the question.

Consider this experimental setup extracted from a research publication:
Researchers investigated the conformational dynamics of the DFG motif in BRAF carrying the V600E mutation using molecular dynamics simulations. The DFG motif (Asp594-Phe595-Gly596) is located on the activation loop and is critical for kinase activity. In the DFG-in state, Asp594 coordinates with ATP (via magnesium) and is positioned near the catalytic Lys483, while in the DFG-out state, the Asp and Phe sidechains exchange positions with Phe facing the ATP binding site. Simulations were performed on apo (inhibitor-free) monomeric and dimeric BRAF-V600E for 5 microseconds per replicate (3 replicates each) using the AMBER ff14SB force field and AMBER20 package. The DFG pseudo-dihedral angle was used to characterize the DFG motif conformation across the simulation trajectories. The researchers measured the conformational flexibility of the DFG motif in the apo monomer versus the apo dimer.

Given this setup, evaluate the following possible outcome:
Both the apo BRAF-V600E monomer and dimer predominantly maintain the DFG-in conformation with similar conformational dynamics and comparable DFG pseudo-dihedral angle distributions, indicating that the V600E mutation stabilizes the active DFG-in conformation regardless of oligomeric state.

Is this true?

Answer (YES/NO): NO